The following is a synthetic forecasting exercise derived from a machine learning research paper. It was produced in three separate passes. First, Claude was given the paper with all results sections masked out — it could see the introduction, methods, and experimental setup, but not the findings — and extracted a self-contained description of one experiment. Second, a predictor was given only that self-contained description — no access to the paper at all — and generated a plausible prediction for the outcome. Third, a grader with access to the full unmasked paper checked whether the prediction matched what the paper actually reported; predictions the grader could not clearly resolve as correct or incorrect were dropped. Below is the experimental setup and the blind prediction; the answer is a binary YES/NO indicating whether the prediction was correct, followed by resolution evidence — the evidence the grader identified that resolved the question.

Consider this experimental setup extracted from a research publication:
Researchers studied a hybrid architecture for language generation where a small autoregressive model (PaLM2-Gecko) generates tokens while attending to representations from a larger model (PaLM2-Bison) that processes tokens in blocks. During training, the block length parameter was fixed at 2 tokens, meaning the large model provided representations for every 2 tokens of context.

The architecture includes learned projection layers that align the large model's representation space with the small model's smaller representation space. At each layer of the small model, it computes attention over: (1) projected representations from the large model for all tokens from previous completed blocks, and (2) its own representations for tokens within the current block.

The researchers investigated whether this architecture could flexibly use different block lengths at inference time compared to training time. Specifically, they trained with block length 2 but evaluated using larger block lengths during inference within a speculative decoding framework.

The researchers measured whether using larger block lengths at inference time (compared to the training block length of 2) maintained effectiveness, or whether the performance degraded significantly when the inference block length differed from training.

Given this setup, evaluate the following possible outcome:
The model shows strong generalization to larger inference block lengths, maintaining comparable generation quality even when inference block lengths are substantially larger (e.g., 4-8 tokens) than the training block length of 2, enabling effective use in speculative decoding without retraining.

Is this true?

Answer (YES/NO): YES